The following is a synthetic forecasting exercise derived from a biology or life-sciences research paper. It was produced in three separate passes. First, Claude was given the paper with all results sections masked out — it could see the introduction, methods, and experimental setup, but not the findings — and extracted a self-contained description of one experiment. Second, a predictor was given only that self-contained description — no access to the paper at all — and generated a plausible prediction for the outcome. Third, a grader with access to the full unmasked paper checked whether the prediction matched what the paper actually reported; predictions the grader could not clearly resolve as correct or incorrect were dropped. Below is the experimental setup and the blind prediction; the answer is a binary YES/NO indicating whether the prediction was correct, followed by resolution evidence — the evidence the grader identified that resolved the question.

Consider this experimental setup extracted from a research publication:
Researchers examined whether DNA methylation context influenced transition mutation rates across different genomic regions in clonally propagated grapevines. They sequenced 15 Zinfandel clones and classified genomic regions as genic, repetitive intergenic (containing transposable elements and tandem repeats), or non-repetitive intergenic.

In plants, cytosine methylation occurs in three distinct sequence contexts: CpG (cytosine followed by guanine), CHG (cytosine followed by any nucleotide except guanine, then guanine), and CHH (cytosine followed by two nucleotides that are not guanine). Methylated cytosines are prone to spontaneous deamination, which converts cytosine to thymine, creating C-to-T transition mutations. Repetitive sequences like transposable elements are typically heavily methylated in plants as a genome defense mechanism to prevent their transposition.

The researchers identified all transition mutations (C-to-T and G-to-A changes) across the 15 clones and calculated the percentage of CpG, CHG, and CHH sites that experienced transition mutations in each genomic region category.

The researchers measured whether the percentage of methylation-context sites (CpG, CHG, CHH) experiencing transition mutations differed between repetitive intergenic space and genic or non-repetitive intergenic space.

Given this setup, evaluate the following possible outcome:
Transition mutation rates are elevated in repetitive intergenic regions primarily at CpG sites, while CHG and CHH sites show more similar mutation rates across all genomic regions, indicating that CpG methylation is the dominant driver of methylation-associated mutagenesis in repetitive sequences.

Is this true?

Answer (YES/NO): NO